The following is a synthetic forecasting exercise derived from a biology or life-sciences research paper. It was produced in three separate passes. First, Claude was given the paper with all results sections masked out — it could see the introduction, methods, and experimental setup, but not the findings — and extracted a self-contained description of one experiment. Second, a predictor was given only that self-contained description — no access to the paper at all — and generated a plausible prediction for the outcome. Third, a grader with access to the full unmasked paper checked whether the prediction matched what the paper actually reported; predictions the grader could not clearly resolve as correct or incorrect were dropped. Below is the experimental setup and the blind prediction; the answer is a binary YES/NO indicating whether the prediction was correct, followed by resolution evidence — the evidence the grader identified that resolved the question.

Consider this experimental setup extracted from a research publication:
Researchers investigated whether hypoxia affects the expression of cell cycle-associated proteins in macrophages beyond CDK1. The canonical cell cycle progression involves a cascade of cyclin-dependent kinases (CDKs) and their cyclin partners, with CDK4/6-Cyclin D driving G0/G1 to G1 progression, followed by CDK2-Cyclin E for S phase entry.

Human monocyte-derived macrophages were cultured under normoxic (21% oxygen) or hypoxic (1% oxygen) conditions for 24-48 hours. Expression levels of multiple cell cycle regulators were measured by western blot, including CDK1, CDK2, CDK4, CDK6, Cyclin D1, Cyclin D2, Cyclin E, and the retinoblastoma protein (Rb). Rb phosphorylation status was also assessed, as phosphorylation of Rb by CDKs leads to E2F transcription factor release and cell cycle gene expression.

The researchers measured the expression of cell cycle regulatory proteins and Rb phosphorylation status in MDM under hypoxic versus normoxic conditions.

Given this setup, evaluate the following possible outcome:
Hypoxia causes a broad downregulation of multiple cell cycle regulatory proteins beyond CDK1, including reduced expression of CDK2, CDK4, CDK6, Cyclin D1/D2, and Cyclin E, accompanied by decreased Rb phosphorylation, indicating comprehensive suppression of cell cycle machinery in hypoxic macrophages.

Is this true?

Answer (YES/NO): NO